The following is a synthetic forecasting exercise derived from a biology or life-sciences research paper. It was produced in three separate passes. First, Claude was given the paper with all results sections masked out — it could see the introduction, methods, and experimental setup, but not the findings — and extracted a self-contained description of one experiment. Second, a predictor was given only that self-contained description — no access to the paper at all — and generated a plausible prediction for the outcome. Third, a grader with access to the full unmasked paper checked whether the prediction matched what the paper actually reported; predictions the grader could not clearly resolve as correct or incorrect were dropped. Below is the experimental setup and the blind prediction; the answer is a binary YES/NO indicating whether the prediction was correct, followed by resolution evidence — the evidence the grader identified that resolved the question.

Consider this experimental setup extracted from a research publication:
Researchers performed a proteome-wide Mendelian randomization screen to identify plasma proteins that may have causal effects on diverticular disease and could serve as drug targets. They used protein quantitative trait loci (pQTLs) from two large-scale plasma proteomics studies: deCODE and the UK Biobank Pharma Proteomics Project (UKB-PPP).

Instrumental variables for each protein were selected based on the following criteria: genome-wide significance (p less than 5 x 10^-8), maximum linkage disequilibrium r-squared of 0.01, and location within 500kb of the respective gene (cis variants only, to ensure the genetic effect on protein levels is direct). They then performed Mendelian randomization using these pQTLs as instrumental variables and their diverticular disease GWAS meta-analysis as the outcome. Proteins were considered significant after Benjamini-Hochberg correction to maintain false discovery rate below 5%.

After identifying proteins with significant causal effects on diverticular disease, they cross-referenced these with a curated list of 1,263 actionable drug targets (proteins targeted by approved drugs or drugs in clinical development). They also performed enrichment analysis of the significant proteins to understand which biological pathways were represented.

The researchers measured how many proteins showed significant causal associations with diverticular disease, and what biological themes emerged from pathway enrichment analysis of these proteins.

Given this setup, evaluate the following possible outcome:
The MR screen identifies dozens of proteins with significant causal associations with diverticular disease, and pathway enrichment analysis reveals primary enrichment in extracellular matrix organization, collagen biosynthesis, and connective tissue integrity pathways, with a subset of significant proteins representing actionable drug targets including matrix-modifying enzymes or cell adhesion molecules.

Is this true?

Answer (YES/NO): YES